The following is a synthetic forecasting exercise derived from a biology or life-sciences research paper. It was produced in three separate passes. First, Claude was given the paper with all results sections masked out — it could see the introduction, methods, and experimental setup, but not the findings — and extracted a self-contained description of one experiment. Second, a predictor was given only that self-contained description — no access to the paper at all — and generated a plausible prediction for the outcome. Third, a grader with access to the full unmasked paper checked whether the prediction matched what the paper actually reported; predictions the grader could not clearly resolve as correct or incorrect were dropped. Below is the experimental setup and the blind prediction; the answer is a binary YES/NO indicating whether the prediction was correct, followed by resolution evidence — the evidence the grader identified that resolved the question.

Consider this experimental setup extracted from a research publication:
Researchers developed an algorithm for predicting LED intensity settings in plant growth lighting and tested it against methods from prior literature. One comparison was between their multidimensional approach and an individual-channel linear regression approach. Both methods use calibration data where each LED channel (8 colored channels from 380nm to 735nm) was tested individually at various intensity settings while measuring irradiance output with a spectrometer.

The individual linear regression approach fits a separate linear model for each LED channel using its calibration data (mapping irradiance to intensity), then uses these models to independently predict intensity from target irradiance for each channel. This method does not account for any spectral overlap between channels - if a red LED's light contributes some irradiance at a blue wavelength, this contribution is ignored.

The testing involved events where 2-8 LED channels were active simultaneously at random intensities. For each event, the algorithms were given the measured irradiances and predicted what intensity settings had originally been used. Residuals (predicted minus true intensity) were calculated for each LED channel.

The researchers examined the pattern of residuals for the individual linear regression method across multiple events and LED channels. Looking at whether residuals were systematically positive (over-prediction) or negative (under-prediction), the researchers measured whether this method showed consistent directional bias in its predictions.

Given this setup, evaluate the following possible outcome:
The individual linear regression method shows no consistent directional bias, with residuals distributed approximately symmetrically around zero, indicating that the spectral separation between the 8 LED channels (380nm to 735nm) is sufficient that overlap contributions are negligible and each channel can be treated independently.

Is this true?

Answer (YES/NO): NO